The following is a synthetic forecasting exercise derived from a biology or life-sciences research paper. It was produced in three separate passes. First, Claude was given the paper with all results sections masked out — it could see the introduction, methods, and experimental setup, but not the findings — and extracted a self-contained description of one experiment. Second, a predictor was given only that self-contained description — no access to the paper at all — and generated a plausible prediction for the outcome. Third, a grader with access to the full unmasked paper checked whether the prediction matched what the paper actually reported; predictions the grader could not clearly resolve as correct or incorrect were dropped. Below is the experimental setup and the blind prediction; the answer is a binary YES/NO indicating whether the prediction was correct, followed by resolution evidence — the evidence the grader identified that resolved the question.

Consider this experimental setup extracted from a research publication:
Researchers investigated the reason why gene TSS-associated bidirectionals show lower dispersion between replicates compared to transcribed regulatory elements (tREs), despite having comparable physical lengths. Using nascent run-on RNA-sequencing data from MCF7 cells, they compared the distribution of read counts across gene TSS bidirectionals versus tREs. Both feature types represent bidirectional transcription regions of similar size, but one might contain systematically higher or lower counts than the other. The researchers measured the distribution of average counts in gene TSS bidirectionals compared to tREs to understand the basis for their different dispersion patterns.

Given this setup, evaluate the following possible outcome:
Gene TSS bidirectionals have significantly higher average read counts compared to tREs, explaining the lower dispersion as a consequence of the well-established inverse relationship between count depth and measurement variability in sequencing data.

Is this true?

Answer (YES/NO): YES